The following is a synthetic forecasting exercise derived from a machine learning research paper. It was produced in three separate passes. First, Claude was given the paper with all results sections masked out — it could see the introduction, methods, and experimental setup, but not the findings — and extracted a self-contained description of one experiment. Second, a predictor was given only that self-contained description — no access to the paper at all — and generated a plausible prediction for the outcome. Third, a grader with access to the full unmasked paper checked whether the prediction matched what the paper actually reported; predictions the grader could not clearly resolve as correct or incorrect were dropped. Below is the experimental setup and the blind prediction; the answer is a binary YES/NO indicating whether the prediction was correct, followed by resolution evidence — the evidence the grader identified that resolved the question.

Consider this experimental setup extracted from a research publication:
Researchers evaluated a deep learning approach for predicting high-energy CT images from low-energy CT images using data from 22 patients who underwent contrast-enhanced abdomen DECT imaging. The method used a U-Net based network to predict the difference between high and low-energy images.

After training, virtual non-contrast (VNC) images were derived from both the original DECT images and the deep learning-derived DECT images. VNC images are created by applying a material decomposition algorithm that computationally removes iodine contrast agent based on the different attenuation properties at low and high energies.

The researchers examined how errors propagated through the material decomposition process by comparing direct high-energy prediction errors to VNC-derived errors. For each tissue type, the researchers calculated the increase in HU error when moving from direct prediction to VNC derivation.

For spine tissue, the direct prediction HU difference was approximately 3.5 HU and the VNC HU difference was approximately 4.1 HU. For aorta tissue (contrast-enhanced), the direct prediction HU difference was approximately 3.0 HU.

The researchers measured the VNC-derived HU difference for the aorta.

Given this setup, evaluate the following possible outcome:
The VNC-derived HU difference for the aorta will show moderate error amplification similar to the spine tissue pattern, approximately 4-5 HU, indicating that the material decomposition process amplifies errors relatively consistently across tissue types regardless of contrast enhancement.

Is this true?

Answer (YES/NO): NO